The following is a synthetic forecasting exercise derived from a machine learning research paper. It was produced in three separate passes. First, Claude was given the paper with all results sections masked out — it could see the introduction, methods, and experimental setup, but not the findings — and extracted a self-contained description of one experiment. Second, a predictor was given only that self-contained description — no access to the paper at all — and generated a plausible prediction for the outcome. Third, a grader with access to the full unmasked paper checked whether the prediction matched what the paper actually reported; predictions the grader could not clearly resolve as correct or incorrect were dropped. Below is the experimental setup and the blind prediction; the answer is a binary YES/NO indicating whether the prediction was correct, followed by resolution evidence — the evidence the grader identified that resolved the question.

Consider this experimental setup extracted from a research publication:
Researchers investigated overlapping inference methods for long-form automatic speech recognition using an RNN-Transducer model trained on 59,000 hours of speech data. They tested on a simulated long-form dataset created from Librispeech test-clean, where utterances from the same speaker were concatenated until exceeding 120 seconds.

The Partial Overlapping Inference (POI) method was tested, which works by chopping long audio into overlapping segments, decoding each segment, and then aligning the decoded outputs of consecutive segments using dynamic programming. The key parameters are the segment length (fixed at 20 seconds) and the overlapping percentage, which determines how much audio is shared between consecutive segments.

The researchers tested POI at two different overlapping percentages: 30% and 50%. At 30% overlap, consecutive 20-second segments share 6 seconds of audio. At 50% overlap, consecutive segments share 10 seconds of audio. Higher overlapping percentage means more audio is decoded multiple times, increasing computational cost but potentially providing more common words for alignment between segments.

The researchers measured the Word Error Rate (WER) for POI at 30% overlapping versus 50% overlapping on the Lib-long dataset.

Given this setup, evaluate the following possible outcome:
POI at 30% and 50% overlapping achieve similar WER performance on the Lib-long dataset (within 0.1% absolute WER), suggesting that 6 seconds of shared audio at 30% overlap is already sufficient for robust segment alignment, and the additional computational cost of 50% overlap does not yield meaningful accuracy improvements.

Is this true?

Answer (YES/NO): NO